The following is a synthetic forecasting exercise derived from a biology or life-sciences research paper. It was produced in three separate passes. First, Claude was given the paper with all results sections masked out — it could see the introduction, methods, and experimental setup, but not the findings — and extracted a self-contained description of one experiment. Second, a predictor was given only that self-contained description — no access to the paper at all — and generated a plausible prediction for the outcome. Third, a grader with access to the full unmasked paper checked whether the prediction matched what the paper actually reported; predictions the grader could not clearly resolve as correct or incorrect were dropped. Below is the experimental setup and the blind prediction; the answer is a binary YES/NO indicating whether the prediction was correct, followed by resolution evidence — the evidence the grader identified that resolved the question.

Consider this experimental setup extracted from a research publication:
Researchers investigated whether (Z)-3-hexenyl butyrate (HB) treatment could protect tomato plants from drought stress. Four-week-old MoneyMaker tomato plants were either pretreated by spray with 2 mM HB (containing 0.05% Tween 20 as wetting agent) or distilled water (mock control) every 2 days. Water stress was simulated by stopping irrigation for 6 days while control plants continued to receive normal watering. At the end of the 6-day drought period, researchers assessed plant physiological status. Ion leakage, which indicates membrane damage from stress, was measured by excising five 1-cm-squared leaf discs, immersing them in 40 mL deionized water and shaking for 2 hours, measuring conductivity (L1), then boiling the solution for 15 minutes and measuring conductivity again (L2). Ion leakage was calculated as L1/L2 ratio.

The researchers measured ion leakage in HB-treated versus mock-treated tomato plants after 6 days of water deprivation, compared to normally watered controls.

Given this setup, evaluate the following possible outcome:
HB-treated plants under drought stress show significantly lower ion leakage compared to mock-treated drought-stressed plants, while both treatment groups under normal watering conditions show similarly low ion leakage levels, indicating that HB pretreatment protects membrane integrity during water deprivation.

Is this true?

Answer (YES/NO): YES